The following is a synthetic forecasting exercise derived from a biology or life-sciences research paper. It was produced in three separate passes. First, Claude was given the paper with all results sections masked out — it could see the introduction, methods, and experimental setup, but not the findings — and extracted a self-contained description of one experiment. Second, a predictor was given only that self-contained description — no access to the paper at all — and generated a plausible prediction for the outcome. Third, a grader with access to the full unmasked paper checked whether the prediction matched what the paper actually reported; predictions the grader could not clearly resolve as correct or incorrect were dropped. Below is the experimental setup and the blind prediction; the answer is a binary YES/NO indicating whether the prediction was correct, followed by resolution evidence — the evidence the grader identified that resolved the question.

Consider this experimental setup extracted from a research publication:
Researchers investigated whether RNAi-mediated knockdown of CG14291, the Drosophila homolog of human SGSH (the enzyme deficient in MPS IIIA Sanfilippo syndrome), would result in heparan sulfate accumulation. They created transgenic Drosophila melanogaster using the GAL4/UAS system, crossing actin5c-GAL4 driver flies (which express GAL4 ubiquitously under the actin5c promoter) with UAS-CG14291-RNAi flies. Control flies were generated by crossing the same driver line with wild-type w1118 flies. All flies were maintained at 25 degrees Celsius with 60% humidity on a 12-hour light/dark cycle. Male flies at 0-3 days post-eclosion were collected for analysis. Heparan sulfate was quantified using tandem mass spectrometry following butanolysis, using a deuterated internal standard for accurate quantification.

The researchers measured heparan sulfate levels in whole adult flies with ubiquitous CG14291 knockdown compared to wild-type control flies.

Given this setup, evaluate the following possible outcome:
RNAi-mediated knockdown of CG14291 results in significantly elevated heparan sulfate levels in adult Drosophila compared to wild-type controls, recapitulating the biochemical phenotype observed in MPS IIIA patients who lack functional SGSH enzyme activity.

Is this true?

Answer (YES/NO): YES